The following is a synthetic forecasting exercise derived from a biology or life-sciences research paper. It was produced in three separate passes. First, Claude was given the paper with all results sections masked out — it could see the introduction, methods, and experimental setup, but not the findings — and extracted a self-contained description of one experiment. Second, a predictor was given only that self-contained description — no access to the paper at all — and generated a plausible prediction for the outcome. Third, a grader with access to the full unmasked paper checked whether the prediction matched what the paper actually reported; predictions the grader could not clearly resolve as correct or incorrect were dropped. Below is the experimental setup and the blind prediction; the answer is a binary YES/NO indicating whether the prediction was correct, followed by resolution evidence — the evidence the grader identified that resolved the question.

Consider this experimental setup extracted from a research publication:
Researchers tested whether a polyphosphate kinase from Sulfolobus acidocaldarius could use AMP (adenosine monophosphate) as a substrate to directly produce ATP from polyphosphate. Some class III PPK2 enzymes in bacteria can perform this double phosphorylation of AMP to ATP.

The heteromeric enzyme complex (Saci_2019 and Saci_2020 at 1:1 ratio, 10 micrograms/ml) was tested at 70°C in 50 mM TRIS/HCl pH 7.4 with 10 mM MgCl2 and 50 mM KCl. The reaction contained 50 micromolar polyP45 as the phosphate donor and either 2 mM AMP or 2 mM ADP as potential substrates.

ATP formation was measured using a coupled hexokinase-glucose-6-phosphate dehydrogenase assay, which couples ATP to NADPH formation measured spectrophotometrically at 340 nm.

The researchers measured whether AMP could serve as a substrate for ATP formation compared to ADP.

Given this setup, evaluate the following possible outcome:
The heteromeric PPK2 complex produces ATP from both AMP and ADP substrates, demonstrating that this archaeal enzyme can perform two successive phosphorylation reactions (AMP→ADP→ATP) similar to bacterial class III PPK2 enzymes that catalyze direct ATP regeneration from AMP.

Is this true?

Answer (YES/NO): NO